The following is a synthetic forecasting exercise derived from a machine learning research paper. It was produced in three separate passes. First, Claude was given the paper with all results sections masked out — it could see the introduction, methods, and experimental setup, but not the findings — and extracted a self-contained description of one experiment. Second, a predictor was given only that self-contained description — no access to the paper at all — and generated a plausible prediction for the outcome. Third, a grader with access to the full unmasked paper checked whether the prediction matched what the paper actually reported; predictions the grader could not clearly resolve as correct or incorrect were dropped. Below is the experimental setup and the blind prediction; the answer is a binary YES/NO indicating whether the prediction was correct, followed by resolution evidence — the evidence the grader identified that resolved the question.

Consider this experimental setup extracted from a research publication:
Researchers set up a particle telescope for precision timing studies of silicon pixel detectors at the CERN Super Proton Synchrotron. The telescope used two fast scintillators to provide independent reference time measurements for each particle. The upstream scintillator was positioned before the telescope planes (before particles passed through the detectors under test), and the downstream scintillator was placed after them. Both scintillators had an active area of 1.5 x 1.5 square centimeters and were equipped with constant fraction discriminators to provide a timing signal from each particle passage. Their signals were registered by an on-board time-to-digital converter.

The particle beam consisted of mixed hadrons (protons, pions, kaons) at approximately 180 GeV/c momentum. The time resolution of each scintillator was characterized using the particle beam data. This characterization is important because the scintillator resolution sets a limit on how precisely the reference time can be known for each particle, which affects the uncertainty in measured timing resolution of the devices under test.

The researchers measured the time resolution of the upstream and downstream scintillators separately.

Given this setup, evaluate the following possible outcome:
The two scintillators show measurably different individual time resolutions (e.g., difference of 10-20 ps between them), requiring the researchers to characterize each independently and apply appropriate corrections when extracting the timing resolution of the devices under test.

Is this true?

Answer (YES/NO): NO